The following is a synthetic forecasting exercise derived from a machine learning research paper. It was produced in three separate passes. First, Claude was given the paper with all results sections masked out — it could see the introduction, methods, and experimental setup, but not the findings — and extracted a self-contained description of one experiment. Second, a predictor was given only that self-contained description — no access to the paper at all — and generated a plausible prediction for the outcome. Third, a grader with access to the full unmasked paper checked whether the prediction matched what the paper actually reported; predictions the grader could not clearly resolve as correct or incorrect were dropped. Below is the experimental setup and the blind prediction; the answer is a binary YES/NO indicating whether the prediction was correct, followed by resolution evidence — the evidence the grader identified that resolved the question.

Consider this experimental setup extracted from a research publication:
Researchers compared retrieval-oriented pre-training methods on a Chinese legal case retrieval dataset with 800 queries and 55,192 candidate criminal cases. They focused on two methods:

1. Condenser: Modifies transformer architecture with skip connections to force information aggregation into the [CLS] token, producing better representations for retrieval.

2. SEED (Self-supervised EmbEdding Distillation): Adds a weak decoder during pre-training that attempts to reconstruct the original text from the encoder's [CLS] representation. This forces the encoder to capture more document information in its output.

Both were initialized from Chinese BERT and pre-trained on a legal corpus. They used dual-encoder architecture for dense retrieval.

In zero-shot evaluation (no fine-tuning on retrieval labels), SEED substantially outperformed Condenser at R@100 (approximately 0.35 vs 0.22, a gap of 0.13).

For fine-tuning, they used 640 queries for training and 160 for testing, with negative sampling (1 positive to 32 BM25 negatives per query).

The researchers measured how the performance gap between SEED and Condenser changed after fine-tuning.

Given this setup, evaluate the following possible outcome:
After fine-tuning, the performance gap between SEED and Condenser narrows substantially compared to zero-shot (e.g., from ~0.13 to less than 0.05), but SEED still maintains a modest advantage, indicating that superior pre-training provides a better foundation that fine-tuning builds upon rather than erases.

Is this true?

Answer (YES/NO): YES